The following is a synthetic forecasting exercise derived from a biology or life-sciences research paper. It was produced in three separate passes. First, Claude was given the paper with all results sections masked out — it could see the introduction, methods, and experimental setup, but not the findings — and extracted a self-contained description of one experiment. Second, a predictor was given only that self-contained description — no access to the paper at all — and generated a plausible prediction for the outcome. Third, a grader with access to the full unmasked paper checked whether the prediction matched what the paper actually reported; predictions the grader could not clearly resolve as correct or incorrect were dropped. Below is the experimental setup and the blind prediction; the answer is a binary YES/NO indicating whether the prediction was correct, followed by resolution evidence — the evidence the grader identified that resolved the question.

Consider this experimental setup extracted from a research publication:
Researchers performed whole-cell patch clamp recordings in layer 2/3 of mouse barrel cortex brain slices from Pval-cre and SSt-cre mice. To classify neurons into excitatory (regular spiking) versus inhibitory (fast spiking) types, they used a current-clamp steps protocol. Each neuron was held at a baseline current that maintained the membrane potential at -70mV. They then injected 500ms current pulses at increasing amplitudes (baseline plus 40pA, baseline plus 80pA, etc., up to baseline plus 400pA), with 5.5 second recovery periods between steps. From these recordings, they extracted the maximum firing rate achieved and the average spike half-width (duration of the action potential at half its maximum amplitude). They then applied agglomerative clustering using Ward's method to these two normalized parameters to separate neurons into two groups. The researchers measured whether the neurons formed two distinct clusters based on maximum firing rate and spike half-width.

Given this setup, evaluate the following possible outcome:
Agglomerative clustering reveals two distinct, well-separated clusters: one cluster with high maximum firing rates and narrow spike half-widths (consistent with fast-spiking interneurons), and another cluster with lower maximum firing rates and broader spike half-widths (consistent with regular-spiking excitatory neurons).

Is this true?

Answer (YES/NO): YES